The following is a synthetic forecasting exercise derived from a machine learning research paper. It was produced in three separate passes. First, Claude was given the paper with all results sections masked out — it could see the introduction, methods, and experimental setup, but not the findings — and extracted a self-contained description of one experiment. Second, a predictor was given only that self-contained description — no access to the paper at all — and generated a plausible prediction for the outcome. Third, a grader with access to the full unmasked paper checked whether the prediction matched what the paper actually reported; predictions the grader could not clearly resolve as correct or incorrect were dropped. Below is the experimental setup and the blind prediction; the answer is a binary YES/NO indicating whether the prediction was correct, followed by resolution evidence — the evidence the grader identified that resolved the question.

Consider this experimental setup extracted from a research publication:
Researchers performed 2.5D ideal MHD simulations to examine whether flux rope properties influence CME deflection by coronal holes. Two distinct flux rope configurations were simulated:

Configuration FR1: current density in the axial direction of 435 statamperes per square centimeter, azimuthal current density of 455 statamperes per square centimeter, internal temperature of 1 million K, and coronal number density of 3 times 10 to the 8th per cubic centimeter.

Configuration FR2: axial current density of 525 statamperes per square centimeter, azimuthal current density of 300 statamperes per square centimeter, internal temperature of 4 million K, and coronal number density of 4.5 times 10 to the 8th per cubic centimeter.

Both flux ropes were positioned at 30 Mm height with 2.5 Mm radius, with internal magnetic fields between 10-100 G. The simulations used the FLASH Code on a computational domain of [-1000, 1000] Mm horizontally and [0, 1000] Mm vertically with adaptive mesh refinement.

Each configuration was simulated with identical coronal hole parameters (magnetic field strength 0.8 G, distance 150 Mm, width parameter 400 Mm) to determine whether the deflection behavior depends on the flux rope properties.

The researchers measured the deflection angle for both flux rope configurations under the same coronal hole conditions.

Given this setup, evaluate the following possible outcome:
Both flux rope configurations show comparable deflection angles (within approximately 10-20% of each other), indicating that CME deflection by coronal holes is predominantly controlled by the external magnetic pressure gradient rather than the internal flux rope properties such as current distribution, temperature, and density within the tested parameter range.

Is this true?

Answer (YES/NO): YES